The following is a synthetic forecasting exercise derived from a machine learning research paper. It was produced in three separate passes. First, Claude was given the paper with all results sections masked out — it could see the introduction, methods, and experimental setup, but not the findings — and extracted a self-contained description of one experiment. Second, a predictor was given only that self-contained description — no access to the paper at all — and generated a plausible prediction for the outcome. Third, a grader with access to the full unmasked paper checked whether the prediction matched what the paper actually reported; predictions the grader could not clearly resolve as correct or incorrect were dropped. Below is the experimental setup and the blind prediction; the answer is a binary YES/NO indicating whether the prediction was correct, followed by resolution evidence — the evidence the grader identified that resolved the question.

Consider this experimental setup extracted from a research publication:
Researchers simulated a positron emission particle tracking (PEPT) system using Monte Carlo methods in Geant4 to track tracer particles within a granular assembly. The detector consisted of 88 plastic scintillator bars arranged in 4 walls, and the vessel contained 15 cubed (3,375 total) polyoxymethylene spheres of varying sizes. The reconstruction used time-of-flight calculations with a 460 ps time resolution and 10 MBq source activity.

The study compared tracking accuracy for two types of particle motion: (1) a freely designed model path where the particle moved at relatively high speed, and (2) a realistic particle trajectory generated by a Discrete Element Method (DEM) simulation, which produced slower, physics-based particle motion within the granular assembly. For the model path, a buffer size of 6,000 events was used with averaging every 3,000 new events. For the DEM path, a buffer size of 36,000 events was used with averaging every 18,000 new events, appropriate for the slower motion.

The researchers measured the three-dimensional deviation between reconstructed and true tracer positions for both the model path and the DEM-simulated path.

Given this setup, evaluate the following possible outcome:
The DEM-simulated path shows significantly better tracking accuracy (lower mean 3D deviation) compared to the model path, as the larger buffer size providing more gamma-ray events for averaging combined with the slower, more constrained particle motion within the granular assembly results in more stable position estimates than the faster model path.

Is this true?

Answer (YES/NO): YES